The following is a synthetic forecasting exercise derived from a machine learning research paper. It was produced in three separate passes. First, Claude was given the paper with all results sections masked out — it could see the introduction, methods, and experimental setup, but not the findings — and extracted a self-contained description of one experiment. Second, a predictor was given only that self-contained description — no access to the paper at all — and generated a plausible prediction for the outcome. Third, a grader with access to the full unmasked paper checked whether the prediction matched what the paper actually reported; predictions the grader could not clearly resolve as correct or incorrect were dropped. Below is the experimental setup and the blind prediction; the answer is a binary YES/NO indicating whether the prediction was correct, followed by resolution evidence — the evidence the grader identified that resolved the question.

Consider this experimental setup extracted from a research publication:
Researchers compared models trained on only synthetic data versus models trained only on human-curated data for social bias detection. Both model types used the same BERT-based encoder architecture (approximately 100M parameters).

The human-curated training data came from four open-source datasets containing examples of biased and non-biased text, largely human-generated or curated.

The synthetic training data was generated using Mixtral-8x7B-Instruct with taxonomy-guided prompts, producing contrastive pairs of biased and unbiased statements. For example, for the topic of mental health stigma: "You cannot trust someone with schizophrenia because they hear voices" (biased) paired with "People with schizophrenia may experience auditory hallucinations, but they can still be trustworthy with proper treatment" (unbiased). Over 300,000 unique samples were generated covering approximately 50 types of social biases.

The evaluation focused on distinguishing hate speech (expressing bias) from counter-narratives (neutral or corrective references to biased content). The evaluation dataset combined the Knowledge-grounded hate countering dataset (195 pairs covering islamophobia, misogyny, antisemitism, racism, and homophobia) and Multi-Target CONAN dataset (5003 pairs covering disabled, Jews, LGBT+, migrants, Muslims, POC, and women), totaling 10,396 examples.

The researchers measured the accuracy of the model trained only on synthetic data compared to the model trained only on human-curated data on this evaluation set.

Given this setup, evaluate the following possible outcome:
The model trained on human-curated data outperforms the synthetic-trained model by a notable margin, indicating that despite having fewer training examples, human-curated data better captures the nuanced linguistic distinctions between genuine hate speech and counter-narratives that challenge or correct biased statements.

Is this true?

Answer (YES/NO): NO